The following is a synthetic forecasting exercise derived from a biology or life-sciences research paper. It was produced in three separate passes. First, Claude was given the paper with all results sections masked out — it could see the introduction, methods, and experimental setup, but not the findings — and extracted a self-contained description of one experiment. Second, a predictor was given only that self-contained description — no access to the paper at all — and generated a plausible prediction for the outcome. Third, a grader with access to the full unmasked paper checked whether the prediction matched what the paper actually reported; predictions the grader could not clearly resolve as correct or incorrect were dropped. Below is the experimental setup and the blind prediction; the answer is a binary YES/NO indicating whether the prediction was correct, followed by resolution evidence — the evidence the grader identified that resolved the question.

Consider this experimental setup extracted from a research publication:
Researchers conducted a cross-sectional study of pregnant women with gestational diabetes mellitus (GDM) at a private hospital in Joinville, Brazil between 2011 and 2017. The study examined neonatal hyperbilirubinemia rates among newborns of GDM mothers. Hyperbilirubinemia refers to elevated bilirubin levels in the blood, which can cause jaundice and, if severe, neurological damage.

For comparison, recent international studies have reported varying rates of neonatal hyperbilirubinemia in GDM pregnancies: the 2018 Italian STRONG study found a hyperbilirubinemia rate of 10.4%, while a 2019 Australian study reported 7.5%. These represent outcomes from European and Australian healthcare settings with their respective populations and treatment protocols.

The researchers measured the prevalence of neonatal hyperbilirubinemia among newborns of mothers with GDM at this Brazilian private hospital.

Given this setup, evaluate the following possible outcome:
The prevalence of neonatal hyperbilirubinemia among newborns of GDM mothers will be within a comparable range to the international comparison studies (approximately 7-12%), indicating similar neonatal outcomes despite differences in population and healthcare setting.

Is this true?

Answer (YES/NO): NO